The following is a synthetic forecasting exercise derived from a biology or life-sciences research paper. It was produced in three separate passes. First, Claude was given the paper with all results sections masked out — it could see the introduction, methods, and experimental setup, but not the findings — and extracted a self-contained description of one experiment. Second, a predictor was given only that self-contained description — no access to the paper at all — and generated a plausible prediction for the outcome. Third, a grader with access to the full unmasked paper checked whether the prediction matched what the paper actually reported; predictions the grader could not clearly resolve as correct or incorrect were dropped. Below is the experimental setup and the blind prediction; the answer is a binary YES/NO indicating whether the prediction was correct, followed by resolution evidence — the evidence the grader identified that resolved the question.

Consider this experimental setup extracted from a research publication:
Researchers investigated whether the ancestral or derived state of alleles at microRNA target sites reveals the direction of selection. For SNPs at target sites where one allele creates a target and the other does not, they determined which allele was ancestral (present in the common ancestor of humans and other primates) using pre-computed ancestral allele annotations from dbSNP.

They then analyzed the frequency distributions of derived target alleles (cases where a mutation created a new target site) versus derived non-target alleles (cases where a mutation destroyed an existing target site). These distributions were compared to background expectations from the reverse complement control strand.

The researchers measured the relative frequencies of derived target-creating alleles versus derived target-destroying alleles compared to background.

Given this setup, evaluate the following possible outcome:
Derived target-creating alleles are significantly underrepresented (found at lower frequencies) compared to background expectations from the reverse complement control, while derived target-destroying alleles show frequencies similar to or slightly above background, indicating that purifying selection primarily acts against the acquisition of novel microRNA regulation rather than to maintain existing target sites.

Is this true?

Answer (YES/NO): YES